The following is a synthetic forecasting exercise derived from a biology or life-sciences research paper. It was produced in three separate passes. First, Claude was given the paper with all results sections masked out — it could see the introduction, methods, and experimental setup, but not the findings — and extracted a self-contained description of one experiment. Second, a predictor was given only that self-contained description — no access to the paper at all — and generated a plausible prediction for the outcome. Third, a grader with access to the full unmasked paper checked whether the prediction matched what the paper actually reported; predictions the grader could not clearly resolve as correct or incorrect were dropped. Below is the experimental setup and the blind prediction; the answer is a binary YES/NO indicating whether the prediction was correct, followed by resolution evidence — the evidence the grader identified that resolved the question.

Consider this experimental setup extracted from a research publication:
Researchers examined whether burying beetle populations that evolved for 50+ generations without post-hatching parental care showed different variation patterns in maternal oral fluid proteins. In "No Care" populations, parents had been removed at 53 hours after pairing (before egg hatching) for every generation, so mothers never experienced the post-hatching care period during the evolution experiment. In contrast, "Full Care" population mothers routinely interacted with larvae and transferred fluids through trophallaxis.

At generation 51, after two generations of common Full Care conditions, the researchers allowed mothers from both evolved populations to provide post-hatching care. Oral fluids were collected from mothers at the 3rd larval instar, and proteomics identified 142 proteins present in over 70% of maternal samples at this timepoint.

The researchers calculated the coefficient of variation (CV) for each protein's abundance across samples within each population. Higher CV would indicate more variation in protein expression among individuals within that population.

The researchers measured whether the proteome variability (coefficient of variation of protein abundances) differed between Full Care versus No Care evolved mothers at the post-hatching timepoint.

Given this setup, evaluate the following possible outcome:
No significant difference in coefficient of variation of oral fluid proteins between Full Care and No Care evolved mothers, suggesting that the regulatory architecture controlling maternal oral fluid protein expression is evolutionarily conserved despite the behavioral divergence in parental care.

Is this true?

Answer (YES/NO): YES